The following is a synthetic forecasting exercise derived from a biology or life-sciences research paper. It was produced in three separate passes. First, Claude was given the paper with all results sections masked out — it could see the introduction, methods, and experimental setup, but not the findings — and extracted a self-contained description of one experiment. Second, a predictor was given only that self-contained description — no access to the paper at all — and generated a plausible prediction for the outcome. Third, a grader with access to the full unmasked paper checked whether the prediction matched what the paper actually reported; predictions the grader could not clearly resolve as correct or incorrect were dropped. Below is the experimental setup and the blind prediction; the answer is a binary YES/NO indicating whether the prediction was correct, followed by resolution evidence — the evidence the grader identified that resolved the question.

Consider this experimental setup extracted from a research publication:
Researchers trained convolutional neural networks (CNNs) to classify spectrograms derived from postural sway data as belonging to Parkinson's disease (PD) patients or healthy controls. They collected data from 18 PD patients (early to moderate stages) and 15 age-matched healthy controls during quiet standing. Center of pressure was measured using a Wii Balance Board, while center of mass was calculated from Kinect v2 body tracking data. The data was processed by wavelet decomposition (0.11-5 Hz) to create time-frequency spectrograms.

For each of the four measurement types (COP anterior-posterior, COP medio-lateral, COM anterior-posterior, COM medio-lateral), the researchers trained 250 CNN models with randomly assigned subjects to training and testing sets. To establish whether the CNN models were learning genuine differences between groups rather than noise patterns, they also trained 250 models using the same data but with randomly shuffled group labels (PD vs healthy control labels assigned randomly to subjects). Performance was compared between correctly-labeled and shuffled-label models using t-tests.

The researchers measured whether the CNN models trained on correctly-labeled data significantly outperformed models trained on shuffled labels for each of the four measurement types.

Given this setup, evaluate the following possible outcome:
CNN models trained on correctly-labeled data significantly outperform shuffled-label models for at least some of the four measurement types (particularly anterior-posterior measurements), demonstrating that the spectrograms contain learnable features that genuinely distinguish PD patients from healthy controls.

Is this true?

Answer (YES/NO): NO